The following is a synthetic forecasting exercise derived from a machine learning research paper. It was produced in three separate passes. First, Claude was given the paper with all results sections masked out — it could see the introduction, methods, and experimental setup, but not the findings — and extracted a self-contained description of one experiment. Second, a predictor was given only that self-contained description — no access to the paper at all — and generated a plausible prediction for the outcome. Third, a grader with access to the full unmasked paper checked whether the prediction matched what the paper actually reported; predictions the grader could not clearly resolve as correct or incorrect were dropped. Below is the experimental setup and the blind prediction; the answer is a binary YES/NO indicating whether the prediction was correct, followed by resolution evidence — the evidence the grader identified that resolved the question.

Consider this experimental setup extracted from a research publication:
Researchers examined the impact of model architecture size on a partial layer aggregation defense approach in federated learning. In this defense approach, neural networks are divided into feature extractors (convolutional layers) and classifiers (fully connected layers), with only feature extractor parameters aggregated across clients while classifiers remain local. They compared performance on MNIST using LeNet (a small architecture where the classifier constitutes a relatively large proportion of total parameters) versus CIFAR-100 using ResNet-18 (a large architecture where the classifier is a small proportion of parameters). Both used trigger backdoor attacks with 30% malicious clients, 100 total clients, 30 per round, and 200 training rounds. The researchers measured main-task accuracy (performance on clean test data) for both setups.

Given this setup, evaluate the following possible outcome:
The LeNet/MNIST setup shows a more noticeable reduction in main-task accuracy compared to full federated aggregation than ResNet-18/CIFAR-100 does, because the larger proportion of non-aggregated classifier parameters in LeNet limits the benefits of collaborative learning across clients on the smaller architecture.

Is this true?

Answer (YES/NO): YES